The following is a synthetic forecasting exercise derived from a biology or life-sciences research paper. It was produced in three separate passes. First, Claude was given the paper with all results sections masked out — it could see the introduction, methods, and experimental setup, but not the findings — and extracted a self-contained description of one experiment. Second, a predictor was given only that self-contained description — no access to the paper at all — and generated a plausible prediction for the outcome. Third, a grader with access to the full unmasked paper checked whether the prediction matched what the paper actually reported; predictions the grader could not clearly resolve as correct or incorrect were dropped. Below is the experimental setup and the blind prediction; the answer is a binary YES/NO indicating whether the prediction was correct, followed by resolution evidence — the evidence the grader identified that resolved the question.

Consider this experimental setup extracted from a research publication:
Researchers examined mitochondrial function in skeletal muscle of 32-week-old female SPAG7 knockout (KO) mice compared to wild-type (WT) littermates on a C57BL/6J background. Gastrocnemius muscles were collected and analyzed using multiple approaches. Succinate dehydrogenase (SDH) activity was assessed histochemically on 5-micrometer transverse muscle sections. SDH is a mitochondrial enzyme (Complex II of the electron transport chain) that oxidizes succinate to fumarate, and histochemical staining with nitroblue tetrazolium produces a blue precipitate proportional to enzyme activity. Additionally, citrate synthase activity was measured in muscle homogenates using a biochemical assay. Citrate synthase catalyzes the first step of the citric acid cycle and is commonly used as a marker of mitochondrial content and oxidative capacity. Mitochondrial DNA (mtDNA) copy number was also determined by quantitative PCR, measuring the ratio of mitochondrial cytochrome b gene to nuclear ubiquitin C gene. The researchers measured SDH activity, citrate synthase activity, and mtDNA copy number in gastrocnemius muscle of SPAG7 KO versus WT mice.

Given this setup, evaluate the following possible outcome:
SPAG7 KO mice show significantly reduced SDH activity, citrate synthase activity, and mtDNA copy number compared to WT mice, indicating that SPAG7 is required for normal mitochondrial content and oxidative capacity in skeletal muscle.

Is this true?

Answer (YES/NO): NO